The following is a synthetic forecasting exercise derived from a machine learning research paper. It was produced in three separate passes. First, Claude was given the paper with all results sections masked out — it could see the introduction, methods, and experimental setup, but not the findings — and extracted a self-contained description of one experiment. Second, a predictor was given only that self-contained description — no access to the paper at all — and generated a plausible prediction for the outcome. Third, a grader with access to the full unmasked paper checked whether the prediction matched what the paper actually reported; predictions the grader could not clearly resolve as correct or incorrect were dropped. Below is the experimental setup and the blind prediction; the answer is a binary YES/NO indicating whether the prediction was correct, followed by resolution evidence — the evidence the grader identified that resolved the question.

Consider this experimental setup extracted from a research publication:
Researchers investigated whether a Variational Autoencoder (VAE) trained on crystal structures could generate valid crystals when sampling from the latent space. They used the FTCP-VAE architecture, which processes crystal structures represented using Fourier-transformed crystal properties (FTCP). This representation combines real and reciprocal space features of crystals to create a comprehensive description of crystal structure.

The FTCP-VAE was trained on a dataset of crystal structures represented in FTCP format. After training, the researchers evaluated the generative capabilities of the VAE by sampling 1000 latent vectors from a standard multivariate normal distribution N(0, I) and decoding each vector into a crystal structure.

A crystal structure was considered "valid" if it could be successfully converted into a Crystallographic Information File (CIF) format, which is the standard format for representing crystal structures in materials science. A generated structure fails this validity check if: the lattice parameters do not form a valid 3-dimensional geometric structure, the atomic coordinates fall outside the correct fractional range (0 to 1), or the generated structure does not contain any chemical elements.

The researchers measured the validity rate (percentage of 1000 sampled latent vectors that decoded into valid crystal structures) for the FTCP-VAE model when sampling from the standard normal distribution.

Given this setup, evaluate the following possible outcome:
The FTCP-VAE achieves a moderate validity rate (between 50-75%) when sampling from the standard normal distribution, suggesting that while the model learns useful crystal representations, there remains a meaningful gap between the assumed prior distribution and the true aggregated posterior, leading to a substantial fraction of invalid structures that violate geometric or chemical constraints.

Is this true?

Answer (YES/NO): NO